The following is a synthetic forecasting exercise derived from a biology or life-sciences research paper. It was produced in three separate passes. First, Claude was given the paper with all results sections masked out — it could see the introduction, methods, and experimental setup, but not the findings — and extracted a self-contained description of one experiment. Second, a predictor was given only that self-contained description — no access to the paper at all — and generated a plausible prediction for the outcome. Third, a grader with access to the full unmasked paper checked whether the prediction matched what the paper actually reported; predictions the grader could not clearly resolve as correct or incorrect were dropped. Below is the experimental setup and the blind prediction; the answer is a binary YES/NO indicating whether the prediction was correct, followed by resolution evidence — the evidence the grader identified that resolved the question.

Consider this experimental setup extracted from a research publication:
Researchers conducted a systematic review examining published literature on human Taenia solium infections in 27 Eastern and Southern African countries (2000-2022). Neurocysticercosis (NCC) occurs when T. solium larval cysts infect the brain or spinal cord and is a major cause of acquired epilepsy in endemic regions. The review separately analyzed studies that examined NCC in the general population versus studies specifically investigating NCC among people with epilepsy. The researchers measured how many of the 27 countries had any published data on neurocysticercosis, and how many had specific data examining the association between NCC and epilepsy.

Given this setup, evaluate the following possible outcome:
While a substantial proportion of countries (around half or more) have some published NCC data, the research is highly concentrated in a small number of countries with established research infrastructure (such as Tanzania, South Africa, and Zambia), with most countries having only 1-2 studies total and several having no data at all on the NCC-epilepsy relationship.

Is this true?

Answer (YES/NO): NO